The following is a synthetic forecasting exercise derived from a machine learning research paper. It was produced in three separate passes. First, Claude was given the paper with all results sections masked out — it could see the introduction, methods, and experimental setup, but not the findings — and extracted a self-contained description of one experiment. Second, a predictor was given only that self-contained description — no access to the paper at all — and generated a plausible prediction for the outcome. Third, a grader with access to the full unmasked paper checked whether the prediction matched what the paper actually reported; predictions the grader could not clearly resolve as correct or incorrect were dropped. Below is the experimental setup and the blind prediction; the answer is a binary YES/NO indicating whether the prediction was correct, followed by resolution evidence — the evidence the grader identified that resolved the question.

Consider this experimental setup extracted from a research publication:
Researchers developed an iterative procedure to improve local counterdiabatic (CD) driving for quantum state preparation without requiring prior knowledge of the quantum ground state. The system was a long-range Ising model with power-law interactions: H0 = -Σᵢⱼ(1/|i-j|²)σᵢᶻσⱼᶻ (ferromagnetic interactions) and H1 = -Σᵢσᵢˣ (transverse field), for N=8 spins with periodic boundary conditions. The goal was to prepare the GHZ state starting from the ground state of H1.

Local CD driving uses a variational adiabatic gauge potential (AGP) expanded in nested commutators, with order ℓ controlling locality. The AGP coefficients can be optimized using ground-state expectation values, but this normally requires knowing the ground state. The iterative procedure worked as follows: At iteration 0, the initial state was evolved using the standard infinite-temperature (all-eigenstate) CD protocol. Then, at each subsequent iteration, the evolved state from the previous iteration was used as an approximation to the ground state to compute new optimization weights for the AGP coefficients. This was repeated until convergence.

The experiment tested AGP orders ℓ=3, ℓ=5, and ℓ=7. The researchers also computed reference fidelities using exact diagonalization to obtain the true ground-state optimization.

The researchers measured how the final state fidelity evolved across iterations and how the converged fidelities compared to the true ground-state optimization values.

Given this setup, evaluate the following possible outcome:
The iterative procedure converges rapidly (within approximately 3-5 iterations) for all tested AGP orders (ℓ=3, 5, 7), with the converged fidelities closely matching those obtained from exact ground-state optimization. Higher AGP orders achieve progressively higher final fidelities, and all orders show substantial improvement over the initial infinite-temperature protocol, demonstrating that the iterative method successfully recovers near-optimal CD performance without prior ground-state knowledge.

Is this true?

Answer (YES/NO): NO